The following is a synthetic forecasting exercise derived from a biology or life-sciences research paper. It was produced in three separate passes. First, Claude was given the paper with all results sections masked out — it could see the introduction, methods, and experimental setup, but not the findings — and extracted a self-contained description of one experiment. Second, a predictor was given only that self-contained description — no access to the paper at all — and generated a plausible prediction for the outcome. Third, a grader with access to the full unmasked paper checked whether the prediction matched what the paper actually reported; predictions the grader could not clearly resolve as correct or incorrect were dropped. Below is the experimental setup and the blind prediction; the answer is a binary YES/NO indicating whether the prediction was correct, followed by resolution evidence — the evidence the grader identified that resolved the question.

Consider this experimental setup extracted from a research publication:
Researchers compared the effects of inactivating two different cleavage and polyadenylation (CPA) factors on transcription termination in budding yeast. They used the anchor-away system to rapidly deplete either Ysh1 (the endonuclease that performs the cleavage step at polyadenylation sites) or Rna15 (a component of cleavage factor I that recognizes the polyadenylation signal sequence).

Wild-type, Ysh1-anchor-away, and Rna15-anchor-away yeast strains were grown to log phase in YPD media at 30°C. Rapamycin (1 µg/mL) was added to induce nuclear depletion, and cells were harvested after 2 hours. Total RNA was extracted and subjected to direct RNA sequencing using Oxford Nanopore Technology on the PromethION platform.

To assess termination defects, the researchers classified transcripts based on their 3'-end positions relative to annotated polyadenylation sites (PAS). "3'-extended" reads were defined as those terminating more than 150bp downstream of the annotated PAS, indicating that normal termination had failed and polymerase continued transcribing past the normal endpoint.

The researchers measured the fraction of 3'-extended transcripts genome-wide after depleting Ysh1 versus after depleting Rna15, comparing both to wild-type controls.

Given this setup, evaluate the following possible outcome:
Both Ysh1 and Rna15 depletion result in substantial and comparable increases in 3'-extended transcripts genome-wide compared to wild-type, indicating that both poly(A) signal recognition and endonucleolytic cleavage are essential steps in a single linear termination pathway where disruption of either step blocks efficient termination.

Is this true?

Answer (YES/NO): YES